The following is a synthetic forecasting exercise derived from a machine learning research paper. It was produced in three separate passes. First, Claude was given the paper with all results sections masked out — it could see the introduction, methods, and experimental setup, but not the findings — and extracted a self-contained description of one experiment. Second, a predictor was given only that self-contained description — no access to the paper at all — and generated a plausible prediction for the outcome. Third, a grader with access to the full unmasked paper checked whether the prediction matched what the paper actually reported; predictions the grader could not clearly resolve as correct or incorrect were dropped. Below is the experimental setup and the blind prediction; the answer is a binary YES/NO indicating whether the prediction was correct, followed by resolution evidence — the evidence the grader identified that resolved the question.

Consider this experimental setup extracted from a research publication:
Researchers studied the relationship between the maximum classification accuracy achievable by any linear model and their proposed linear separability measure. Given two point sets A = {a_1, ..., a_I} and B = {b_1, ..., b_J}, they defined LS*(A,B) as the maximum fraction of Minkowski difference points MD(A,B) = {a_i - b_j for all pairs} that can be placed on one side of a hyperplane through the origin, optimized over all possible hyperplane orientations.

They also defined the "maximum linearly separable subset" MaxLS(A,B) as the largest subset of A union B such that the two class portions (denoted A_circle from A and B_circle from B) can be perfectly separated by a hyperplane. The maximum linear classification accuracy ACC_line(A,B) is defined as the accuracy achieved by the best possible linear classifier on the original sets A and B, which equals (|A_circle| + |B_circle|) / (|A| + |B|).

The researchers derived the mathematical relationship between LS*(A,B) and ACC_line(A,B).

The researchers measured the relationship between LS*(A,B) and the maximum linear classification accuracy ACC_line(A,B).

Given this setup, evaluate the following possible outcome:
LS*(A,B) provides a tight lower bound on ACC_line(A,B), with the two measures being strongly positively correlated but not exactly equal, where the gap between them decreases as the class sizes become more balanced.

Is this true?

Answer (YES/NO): NO